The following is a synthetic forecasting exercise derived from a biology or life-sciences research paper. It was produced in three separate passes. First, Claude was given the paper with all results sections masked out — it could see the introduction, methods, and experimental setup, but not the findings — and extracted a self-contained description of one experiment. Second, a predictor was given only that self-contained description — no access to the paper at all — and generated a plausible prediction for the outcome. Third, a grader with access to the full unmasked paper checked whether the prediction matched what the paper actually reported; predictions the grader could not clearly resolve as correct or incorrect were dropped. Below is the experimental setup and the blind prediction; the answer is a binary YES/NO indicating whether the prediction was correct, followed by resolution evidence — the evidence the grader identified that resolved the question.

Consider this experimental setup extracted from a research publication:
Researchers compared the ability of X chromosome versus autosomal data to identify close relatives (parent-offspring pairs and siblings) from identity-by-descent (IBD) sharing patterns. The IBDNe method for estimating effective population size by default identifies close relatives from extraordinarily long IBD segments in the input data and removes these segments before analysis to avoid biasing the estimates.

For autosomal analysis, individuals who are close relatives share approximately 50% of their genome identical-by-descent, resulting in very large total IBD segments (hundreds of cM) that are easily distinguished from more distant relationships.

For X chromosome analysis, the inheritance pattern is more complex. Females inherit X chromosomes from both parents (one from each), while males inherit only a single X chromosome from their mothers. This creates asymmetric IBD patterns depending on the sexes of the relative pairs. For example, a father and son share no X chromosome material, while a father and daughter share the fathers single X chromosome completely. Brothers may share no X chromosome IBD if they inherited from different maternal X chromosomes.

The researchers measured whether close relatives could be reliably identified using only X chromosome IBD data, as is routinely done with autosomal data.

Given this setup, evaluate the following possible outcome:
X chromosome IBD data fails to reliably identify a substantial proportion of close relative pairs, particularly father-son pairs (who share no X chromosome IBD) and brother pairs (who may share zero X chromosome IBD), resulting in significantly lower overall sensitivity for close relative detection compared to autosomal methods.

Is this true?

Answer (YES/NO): YES